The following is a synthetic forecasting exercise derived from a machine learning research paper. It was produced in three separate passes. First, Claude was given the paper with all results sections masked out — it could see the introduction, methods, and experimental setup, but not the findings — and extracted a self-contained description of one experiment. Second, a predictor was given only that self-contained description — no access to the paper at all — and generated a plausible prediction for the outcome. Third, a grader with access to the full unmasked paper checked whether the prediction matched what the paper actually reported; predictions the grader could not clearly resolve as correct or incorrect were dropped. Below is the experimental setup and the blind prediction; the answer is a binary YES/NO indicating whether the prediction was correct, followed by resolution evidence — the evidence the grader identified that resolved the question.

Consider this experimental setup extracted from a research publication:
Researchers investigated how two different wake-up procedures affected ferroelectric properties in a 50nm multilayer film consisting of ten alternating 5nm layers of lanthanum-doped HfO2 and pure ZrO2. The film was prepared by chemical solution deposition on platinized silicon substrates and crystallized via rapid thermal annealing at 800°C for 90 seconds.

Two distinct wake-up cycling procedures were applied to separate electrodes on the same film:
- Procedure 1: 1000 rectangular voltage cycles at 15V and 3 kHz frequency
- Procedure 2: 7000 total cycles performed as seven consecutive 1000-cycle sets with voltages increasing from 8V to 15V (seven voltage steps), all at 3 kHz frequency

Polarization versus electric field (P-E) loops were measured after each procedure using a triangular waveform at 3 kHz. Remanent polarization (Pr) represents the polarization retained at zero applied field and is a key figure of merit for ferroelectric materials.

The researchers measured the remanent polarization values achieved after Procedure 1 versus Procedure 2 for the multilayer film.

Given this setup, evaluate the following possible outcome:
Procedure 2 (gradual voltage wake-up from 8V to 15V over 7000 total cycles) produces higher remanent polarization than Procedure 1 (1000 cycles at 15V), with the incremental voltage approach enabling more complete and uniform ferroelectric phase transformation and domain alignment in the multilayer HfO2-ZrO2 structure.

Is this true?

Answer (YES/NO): NO